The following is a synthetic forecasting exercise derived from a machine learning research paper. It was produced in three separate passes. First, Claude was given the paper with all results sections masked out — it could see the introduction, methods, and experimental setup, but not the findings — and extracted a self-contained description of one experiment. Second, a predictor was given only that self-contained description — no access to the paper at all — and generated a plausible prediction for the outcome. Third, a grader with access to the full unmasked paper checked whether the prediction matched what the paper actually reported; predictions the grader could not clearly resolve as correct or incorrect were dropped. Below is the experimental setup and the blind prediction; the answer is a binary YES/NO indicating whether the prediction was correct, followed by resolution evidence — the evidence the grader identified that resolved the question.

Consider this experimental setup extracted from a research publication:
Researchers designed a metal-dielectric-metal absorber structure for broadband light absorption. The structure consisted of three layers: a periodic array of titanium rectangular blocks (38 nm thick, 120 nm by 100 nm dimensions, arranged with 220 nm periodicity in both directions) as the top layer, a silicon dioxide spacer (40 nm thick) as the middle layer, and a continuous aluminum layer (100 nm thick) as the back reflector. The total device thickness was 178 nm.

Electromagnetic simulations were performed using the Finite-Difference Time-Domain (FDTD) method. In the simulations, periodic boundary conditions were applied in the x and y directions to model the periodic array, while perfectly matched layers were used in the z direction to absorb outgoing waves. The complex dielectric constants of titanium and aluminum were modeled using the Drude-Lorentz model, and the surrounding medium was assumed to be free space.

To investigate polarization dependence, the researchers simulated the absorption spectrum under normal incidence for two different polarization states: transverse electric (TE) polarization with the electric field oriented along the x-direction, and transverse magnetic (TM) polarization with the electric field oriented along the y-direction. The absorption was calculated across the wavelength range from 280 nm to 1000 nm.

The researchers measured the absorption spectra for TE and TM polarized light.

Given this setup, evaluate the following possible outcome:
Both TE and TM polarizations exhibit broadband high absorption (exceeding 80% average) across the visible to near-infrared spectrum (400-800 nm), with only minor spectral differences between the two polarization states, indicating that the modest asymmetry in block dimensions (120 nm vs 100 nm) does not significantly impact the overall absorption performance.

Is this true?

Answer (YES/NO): YES